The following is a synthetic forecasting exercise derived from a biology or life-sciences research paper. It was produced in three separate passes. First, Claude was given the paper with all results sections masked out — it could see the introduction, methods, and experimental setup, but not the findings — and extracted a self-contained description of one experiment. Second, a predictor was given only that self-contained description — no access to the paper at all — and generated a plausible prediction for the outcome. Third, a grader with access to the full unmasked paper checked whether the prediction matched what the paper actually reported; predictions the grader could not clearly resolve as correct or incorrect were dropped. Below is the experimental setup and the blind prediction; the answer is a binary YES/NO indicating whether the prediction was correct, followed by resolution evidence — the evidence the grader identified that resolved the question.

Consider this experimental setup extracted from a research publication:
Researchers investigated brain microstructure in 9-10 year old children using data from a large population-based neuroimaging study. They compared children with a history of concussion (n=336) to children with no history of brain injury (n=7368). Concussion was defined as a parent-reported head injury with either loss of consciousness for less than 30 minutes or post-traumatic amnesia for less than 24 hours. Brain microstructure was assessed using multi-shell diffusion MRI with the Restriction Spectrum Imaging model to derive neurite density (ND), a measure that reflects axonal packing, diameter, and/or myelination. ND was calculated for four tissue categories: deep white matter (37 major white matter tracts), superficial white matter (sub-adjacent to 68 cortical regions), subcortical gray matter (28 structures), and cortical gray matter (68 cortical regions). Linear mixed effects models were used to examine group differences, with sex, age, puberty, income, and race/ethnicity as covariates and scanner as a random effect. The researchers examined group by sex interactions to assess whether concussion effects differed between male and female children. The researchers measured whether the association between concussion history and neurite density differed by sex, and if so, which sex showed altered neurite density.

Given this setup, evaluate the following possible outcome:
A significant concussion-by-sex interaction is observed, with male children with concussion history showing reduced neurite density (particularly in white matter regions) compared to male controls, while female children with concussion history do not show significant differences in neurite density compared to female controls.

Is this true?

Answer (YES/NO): NO